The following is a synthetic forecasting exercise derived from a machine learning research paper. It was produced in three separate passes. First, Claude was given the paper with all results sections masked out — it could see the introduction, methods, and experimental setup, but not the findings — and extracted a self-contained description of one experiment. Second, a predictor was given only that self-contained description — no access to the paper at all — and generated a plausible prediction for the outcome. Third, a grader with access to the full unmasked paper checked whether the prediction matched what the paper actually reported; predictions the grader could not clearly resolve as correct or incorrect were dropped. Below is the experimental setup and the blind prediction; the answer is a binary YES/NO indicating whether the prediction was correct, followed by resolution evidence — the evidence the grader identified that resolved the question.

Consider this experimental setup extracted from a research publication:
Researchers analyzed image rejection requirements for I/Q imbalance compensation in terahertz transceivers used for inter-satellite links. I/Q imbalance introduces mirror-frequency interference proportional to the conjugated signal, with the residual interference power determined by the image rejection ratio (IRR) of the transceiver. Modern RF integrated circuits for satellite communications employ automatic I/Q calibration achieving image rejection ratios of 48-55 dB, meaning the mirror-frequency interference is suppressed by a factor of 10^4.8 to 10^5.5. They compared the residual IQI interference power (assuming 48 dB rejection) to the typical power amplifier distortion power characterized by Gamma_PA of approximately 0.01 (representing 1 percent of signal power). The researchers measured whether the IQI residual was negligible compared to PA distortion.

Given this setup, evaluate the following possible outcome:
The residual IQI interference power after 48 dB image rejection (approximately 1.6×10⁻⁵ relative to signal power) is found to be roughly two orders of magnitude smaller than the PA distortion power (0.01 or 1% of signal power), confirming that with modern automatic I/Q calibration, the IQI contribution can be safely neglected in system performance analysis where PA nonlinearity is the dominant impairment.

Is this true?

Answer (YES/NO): YES